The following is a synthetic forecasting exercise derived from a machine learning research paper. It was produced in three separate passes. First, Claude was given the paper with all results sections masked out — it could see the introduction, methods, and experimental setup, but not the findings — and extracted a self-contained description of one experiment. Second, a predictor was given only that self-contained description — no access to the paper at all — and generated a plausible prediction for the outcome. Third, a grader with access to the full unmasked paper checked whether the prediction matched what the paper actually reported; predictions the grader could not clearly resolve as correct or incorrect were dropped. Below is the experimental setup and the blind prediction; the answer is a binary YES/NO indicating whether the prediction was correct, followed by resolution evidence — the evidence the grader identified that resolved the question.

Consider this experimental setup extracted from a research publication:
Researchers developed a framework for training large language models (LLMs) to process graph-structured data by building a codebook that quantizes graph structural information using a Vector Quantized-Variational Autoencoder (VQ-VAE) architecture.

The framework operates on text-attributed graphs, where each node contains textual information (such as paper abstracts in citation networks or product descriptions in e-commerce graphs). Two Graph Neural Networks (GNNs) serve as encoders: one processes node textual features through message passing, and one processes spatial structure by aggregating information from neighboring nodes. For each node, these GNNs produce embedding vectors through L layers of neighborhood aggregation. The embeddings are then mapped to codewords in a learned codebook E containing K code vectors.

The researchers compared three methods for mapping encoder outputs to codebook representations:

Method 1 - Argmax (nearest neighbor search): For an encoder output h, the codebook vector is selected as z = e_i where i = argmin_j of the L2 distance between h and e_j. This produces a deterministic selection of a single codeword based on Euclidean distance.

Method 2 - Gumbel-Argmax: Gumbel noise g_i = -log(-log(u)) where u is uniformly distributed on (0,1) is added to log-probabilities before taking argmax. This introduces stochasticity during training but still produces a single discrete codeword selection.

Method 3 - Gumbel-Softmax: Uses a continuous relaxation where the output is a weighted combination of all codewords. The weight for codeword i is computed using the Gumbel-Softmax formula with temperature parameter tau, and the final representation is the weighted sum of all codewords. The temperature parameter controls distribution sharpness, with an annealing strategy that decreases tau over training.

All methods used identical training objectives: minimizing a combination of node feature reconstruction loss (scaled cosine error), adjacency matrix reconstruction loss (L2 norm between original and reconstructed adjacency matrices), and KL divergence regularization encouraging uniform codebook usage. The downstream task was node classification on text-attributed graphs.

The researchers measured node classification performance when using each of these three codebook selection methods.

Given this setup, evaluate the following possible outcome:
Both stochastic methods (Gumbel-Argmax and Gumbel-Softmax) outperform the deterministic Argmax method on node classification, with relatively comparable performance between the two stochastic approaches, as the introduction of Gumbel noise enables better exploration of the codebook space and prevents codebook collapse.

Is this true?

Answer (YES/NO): NO